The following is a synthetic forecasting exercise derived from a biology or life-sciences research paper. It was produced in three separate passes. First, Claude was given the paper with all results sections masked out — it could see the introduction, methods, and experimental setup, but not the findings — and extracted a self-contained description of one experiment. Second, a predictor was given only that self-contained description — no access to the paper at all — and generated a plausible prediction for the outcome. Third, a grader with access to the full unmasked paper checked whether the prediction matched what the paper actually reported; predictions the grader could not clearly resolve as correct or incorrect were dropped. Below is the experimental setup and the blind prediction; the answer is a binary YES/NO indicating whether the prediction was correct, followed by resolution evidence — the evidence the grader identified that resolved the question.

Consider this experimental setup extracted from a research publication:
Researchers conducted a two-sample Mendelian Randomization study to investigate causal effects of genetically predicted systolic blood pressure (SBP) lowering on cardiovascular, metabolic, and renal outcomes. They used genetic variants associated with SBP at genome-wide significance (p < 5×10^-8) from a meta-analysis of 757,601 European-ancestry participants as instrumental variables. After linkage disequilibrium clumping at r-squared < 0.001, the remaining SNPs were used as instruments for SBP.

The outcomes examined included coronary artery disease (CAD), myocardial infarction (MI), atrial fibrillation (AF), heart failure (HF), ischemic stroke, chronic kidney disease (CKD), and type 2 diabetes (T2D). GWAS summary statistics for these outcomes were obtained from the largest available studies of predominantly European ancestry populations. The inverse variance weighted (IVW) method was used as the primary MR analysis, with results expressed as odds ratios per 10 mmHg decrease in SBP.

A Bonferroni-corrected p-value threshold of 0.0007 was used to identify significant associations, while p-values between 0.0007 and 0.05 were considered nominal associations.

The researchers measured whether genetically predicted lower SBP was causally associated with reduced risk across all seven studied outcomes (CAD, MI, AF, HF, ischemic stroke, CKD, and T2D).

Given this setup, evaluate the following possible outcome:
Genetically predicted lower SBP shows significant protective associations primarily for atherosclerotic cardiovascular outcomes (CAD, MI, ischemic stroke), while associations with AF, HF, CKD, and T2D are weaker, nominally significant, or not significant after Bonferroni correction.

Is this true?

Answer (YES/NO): NO